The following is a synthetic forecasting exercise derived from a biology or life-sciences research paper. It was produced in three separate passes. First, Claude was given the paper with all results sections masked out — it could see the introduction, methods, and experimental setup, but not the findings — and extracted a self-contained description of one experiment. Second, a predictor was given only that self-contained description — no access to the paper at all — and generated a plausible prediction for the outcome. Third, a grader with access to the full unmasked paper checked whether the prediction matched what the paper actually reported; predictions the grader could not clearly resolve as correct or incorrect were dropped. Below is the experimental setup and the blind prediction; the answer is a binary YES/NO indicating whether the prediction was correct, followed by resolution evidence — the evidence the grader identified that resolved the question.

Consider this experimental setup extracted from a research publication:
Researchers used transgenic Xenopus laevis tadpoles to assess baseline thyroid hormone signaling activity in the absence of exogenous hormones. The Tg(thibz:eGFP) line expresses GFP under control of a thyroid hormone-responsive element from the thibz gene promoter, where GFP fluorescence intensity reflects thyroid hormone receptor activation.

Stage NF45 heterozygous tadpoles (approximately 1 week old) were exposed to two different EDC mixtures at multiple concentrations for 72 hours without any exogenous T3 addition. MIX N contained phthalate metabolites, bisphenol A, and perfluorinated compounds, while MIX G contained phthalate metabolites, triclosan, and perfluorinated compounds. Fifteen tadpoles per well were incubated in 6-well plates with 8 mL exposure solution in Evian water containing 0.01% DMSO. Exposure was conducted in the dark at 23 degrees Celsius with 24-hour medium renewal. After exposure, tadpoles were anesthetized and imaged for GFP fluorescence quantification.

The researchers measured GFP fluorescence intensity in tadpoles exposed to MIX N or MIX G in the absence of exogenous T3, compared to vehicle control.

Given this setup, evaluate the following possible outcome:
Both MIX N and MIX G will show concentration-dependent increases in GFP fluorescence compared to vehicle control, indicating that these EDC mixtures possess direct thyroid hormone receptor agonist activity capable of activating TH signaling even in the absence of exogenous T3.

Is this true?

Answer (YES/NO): NO